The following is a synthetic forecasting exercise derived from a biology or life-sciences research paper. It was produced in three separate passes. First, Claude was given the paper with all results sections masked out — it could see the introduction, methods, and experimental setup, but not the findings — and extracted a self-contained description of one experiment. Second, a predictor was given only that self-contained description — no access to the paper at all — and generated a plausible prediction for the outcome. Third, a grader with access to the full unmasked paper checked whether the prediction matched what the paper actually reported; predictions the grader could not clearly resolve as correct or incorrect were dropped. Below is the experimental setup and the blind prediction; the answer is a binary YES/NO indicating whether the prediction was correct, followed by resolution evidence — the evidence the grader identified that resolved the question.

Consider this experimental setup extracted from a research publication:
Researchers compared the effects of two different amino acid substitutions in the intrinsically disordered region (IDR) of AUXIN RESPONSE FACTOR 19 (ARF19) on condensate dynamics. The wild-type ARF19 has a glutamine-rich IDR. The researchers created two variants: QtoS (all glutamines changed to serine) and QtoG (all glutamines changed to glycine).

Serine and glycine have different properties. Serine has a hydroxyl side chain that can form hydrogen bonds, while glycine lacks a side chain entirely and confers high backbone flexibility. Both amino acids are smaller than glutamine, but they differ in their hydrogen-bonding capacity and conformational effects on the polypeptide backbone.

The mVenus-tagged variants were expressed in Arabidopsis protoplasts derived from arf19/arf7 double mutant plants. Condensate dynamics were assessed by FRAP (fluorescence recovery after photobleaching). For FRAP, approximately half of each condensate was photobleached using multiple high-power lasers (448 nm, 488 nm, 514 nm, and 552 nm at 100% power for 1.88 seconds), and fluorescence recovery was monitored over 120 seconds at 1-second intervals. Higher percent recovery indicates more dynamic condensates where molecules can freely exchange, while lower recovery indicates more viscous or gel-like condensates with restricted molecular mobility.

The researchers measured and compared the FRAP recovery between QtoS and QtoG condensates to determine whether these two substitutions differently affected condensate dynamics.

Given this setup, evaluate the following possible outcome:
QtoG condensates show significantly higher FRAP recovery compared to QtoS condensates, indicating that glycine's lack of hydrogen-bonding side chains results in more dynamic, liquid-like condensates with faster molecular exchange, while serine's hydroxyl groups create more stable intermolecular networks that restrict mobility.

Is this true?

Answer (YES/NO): NO